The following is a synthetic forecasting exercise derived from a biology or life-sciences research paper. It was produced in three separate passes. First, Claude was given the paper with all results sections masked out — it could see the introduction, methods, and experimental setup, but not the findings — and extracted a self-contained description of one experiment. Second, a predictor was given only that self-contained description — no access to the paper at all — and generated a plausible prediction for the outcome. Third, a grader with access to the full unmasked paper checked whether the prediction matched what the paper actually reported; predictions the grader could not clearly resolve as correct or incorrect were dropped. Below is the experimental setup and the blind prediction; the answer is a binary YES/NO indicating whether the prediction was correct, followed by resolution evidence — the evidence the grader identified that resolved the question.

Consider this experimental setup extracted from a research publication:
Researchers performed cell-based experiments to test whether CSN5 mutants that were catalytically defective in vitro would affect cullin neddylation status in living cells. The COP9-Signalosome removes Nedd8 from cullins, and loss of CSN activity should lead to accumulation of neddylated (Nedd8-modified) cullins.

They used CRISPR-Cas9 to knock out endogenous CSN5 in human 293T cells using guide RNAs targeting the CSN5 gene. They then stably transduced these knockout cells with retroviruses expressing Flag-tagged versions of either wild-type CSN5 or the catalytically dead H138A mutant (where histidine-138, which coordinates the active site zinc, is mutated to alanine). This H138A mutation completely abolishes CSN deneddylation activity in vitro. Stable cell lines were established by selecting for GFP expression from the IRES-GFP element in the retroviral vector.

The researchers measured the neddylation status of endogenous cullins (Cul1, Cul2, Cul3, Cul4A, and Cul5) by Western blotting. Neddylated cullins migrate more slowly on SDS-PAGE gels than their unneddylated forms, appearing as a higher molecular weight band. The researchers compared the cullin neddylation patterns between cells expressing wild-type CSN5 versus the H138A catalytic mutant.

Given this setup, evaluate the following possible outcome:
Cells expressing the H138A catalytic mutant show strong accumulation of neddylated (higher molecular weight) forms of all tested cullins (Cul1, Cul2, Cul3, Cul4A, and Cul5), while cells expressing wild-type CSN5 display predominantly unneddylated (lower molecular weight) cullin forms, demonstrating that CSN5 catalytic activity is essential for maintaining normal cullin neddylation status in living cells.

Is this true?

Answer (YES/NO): YES